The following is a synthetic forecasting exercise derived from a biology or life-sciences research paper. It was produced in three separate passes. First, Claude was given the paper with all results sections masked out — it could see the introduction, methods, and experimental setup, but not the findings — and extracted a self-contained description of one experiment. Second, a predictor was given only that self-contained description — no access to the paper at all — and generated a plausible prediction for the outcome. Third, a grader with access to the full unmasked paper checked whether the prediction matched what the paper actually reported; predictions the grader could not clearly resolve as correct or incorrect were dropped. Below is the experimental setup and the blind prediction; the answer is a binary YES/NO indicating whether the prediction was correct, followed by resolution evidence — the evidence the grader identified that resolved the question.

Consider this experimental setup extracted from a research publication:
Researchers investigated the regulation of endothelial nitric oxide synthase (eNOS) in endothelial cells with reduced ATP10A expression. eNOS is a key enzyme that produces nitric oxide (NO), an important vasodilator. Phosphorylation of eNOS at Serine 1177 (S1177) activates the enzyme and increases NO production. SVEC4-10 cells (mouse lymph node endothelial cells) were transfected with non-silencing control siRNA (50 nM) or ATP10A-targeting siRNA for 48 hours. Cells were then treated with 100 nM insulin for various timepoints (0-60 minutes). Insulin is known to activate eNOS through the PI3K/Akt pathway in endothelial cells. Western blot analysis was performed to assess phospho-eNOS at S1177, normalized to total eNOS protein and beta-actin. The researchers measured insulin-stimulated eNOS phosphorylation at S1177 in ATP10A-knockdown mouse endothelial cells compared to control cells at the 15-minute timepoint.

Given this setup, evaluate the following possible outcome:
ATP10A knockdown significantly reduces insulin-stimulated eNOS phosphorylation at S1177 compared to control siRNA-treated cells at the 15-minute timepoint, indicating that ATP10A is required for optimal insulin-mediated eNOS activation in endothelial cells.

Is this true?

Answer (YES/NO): NO